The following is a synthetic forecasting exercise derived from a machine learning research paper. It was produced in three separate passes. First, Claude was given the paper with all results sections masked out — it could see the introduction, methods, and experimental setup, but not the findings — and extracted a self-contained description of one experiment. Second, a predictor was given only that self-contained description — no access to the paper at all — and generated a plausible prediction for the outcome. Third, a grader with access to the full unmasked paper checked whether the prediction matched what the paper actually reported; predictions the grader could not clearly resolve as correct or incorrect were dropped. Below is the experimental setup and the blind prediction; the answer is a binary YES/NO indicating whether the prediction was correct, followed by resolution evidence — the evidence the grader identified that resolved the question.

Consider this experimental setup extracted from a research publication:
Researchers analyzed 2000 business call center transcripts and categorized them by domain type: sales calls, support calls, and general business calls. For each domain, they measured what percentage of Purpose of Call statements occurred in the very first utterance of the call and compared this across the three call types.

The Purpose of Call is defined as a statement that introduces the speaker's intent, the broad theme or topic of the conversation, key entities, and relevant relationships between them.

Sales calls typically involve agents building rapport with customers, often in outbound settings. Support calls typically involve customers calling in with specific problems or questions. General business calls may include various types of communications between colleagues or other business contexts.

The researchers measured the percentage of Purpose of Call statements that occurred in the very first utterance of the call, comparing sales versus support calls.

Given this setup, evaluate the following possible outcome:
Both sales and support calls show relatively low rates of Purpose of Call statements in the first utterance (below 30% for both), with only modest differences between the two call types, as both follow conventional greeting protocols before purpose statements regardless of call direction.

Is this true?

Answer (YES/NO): NO